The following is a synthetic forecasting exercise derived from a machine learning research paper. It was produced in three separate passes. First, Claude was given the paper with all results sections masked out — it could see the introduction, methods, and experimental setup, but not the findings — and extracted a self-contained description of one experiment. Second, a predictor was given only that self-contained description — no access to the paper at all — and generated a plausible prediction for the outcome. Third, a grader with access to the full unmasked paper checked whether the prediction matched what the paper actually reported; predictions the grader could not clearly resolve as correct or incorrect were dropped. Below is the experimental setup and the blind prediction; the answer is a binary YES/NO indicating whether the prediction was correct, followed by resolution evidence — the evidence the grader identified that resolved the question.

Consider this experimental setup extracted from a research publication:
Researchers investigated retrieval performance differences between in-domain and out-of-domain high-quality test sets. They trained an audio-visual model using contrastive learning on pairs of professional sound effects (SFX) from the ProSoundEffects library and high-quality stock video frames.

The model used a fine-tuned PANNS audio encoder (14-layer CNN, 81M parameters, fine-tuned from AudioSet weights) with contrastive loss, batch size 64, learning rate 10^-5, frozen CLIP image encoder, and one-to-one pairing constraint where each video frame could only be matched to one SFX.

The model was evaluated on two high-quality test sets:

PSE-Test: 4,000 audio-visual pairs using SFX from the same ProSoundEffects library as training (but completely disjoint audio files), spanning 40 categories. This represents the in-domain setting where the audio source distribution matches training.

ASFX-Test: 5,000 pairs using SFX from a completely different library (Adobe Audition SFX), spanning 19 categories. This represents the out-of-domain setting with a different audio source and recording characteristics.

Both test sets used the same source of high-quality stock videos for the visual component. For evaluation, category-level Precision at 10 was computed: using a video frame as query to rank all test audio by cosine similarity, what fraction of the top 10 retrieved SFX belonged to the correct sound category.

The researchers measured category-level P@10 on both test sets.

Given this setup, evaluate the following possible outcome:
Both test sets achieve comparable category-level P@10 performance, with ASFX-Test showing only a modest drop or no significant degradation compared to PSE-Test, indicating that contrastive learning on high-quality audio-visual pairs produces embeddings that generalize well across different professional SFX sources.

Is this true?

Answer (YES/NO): NO